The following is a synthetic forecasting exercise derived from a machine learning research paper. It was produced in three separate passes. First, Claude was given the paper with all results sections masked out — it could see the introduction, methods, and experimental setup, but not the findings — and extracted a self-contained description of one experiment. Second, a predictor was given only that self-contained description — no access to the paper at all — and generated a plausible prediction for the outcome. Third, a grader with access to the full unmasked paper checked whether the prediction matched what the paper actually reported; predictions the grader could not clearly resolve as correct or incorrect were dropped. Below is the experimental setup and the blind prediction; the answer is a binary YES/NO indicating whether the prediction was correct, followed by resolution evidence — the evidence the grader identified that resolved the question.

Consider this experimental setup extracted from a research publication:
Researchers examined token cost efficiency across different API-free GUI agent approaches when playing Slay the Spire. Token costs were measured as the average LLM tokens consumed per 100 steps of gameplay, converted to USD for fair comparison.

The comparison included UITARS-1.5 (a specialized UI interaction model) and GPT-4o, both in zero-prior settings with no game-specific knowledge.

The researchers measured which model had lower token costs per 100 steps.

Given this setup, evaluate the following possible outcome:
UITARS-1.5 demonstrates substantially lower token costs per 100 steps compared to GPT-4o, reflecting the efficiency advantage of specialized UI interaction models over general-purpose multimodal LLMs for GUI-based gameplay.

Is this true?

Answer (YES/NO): YES